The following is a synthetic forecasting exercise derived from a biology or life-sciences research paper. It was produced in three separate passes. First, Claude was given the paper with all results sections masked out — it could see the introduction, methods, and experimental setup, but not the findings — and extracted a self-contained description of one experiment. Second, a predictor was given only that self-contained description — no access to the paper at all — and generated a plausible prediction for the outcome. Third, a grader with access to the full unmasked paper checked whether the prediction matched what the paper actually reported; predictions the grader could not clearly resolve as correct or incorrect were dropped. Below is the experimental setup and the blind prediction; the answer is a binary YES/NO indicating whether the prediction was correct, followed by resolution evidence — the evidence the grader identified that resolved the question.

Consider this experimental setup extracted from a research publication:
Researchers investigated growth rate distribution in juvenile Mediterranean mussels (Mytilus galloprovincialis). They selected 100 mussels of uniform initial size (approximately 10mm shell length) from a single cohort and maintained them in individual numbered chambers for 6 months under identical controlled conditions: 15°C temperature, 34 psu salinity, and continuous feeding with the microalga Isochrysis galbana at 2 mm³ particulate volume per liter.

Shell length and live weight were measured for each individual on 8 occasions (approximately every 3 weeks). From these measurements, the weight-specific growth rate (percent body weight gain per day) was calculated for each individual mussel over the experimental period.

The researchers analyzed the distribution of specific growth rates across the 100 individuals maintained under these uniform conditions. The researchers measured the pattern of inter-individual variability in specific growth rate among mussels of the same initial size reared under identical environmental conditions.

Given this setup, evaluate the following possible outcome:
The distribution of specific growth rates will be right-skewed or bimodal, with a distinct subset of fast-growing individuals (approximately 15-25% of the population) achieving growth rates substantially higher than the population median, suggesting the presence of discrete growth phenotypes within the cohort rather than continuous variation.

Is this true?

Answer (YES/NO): NO